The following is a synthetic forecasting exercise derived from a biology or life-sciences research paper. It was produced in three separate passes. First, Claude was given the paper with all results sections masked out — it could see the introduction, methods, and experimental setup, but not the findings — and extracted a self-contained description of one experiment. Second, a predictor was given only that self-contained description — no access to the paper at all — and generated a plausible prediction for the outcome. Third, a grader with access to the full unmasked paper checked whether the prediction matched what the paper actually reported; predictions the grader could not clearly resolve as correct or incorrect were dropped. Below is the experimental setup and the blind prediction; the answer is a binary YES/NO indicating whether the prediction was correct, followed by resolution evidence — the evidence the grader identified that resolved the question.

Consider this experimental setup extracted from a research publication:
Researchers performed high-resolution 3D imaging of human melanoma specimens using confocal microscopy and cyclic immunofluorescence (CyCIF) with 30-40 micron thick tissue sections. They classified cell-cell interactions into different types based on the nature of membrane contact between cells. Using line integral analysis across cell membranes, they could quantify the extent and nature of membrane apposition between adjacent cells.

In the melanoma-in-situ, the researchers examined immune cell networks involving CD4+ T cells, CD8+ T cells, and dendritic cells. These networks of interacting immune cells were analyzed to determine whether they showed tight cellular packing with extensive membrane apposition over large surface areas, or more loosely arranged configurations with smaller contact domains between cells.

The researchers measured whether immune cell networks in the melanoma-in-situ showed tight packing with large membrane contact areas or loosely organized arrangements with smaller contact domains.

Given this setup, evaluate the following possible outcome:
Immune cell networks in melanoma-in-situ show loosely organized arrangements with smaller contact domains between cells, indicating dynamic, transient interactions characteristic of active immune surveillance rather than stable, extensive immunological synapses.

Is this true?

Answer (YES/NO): NO